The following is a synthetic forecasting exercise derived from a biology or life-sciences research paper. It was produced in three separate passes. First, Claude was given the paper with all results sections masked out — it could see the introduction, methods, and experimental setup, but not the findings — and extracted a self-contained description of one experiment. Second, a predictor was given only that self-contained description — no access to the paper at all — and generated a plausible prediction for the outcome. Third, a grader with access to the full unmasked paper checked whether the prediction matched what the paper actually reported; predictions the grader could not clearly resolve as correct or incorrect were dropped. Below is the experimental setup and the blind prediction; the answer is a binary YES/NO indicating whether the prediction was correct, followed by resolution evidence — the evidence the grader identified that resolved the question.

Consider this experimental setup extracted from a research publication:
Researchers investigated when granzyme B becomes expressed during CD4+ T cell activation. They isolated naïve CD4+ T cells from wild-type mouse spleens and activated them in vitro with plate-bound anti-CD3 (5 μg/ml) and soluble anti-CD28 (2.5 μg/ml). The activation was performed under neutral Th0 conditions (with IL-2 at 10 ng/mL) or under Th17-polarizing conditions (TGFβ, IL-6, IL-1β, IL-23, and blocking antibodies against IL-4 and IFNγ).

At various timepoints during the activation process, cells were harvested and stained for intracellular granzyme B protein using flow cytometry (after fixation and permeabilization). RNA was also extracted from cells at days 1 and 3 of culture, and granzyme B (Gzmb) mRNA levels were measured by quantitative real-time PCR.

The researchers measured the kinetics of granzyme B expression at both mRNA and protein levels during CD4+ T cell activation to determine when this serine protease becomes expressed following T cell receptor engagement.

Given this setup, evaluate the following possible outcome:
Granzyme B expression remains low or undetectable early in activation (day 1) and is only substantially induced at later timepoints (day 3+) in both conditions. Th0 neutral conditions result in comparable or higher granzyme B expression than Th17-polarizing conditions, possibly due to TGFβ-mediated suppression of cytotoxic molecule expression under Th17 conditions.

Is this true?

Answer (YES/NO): NO